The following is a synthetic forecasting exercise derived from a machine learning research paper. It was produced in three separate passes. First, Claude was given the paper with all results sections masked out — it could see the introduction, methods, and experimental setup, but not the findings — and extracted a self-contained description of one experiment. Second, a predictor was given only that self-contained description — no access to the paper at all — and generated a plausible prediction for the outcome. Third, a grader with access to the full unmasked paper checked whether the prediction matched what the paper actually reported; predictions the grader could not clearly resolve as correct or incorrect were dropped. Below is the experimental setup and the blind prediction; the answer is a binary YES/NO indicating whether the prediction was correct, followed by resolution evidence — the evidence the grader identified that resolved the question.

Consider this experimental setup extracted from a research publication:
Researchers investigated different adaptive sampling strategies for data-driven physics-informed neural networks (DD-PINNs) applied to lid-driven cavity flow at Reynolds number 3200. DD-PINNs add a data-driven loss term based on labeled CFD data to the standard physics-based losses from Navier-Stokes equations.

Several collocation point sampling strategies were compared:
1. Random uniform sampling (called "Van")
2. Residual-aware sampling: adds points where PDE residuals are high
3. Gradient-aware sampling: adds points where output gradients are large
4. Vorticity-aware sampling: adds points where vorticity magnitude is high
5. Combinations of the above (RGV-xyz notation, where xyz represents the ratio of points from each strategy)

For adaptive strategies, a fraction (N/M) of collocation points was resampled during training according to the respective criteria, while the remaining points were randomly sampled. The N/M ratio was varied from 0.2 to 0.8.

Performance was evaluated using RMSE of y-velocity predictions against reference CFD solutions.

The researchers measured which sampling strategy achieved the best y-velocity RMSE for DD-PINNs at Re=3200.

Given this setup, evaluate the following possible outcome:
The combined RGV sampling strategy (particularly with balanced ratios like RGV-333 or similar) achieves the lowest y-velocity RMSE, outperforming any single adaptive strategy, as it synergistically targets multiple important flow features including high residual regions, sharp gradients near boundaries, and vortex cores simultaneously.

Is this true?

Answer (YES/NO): NO